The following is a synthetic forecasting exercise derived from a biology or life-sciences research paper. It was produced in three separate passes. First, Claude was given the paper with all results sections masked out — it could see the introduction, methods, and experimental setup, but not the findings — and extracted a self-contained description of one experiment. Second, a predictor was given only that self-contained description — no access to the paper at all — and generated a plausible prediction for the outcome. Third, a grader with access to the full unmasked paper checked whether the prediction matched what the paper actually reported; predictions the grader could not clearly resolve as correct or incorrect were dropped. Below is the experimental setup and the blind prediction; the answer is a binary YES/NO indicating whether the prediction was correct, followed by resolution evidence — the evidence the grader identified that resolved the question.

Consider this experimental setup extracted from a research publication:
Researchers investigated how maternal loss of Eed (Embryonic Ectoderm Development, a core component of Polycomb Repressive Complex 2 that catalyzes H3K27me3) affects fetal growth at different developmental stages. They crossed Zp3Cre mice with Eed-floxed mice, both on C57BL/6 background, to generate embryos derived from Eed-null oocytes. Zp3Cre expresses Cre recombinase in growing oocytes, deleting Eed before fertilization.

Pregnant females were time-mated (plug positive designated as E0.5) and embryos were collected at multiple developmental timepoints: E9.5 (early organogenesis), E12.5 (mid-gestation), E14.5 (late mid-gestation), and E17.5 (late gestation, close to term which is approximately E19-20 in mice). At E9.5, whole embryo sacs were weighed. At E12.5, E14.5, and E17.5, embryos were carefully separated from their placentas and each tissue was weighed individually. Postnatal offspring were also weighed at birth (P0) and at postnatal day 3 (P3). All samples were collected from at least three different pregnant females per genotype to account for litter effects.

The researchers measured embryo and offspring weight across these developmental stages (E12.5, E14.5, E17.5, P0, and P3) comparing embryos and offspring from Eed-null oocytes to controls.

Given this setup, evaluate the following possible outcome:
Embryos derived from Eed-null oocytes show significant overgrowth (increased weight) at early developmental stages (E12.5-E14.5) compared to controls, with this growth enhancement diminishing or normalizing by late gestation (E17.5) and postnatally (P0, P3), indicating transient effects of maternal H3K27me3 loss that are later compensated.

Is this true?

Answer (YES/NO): NO